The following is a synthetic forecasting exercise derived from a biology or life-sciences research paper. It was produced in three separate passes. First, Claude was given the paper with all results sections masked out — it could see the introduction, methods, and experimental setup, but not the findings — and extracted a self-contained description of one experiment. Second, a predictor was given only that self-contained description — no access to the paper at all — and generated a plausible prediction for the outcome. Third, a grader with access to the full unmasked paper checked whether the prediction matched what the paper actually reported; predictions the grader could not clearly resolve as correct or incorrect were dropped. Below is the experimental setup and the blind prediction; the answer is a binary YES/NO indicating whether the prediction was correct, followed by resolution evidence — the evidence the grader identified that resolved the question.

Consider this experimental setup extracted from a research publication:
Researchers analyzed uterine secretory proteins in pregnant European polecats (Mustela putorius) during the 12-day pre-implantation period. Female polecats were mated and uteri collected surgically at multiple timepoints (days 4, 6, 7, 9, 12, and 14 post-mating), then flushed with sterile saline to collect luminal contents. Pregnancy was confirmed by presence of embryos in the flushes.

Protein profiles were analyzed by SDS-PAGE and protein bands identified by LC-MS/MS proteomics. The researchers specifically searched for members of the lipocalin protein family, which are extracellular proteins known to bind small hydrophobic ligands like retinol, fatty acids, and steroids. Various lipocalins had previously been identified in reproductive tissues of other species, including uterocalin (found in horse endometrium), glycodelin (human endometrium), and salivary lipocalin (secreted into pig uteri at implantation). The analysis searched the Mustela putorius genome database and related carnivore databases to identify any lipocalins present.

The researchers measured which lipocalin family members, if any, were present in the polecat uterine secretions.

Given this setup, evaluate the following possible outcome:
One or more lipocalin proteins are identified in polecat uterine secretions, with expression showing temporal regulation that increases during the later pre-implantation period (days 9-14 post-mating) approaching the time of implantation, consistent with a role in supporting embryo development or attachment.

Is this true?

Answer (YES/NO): YES